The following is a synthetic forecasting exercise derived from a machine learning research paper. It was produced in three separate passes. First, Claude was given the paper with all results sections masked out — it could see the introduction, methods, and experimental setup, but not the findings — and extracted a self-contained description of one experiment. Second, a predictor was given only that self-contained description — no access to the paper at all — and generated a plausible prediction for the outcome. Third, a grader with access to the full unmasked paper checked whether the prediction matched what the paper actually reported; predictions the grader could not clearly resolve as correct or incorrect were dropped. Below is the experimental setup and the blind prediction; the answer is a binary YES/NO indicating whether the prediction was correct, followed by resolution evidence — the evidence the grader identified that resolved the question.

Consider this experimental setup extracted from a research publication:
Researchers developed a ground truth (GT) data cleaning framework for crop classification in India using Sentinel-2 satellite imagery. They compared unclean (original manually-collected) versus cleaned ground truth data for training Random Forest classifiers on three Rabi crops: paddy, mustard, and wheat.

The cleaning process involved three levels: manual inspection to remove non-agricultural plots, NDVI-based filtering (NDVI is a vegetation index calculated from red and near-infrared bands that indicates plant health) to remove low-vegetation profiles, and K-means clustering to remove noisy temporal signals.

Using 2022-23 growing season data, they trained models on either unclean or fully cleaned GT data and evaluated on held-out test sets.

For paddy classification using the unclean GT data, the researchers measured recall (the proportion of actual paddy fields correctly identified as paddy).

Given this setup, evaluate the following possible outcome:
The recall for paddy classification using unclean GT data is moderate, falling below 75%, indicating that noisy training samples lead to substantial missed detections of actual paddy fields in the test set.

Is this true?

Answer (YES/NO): YES